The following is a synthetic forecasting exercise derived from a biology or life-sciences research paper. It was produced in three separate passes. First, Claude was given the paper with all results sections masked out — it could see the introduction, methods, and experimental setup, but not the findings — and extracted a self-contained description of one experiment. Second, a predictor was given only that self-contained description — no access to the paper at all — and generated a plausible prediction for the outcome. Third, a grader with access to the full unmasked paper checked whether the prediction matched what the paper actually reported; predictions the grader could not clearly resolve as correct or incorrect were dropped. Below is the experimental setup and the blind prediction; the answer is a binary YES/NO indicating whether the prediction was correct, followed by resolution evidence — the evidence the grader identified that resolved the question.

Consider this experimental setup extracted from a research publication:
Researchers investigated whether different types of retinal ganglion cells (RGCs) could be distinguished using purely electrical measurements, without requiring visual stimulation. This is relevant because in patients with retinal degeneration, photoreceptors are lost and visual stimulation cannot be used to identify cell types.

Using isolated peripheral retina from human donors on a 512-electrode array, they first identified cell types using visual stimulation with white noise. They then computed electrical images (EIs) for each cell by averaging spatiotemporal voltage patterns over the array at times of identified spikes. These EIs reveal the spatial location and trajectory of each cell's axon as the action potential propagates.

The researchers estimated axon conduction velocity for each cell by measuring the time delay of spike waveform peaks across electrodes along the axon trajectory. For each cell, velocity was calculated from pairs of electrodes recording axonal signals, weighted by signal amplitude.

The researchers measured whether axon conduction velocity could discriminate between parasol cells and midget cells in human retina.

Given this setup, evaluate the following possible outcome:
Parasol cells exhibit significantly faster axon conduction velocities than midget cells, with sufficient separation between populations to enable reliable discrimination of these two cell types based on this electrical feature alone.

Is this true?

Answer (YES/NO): YES